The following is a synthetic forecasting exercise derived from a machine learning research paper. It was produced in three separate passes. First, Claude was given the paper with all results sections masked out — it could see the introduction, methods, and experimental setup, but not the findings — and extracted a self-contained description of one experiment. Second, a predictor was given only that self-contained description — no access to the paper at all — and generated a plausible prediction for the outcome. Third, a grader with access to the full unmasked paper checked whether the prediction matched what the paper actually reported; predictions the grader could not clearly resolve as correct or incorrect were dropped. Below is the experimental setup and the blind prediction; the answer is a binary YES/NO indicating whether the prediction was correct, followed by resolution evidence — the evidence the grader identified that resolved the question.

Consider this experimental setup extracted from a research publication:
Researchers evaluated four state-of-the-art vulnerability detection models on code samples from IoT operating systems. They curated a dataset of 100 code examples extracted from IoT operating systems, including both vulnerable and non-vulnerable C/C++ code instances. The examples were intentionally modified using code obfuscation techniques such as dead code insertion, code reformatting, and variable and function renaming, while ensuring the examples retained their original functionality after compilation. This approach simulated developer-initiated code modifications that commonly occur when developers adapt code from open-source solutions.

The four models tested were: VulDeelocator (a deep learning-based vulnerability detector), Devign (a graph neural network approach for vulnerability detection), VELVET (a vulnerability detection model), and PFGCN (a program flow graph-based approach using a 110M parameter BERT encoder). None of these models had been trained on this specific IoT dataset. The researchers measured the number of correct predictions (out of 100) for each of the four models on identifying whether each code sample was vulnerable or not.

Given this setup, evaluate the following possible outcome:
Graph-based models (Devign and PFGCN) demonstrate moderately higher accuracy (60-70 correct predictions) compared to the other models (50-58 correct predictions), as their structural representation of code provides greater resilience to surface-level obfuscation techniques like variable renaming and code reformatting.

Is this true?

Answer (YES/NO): NO